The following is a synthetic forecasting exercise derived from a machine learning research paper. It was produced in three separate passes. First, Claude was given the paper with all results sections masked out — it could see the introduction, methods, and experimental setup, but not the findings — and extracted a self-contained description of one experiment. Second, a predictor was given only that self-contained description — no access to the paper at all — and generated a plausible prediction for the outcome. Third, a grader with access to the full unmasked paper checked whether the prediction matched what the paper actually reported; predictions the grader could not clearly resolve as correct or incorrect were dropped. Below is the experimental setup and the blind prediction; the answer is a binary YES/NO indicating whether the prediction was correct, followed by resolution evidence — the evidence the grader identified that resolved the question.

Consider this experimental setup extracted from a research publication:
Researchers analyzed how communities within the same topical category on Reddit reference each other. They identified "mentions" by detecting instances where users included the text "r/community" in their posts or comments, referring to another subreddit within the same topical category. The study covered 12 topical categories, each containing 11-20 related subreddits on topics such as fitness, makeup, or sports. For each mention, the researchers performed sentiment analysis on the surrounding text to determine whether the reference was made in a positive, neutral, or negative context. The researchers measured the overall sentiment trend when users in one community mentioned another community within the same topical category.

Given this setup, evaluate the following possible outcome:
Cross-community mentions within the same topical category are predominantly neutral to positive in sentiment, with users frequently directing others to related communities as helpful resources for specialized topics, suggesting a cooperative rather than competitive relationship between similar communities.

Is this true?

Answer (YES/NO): NO